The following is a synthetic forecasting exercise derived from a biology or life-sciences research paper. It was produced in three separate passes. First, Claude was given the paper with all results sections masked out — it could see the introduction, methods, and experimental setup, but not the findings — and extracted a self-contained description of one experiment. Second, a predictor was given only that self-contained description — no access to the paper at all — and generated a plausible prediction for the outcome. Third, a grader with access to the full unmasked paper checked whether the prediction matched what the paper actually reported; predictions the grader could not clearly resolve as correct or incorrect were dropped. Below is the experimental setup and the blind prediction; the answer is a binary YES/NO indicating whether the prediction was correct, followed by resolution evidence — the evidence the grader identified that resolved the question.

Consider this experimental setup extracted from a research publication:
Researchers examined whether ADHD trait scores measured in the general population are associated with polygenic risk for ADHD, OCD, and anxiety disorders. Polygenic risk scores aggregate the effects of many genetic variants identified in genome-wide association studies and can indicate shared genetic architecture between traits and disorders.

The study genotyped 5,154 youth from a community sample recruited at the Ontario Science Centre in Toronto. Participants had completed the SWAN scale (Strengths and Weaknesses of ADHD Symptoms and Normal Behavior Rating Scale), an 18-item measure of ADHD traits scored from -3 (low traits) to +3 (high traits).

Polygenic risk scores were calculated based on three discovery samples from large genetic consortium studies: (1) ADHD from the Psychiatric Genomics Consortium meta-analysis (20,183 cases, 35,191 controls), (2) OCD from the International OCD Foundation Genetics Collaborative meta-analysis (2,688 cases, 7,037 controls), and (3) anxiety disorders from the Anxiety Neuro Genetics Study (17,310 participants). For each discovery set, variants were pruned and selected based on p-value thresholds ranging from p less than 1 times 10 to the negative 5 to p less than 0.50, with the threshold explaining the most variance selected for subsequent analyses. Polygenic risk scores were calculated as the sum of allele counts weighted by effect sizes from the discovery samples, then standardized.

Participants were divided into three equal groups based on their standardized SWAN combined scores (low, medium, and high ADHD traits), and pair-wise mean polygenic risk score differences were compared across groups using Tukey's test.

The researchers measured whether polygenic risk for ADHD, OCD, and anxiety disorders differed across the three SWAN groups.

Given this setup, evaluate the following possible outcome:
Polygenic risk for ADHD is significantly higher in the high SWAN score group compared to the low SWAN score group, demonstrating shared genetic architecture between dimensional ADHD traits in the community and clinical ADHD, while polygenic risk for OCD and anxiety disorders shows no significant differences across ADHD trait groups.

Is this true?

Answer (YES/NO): YES